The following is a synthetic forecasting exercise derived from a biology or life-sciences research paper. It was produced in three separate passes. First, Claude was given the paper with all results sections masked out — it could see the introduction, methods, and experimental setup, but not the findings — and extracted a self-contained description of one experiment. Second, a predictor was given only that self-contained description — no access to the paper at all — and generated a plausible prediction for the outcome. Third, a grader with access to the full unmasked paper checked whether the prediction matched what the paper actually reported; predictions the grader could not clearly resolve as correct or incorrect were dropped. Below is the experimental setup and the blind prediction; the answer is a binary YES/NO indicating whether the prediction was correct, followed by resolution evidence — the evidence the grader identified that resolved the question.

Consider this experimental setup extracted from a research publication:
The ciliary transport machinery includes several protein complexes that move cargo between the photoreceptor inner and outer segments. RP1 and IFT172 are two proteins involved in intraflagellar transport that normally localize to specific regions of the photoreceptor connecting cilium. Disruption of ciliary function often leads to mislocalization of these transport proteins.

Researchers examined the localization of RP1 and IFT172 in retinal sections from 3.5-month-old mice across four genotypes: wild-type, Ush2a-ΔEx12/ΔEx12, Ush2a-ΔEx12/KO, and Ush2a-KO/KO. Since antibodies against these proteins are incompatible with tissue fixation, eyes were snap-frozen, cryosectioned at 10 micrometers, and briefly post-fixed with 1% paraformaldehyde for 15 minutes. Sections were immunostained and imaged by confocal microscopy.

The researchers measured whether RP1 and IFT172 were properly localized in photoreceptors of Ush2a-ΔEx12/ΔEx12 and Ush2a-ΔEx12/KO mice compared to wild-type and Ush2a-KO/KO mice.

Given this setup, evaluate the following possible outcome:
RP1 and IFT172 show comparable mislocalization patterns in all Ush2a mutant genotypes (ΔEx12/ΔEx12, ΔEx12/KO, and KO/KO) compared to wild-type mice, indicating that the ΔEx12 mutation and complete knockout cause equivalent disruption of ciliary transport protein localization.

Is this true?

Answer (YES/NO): NO